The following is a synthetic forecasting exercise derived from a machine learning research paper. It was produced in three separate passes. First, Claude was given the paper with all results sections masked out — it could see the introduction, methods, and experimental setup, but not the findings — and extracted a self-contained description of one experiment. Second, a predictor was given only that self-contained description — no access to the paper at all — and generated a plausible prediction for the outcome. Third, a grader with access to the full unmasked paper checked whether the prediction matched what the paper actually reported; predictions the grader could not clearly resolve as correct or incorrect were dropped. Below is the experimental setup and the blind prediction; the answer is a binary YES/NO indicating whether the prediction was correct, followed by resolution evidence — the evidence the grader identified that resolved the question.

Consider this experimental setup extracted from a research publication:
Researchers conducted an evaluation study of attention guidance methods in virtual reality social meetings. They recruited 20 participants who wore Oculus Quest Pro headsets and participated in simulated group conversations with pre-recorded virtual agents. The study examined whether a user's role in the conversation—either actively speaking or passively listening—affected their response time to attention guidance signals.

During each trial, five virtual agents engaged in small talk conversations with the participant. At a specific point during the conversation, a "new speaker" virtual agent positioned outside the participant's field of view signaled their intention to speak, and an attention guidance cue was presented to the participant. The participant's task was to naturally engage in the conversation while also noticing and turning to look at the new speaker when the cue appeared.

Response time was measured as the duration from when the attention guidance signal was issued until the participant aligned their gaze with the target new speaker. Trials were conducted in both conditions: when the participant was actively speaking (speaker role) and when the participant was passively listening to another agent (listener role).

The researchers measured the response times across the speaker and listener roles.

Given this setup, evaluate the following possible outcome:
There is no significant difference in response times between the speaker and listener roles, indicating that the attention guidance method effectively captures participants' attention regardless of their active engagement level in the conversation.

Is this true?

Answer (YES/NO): NO